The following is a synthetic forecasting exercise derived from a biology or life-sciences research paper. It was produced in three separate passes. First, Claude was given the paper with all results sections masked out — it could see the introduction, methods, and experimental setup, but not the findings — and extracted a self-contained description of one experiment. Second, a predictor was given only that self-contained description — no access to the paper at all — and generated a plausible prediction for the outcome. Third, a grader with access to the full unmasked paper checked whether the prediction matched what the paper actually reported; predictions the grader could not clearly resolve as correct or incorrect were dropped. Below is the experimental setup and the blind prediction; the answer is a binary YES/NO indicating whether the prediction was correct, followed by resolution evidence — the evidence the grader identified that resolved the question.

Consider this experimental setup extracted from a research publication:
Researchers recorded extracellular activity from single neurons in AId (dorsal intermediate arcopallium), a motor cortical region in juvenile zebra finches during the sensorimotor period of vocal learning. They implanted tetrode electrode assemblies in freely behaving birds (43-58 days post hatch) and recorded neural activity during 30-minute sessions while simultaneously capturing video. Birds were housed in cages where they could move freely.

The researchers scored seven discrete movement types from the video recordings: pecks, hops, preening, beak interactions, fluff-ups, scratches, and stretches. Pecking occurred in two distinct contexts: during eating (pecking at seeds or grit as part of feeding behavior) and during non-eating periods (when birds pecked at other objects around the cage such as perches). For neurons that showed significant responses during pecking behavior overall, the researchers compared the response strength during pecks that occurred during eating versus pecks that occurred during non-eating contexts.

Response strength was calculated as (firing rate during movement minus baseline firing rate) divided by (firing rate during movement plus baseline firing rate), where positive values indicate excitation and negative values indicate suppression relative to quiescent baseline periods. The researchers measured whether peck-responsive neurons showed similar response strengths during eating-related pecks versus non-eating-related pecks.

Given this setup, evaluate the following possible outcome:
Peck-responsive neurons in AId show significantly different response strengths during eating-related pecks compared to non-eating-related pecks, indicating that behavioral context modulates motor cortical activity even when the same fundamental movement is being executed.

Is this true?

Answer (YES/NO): YES